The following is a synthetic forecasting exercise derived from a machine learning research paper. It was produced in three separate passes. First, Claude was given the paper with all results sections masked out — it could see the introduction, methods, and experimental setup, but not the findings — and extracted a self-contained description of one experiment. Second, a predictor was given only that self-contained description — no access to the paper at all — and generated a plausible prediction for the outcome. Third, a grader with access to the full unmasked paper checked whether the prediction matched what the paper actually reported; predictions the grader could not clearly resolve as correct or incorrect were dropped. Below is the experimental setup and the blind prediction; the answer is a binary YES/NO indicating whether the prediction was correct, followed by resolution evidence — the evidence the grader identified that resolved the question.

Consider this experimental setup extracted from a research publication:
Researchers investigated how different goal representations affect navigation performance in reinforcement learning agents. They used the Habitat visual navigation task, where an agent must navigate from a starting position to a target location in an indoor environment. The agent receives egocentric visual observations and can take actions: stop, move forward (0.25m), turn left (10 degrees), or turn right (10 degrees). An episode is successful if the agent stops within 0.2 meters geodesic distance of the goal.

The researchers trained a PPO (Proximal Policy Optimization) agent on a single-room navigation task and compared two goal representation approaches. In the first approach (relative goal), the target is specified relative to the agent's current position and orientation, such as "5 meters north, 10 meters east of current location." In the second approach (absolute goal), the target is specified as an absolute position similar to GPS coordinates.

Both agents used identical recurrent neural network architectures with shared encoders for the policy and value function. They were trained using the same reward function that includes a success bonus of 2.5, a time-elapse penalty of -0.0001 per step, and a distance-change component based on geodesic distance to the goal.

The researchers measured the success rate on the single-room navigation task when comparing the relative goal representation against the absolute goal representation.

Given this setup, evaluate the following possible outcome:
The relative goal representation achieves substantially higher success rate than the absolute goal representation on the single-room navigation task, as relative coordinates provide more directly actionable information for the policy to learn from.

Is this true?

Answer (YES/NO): YES